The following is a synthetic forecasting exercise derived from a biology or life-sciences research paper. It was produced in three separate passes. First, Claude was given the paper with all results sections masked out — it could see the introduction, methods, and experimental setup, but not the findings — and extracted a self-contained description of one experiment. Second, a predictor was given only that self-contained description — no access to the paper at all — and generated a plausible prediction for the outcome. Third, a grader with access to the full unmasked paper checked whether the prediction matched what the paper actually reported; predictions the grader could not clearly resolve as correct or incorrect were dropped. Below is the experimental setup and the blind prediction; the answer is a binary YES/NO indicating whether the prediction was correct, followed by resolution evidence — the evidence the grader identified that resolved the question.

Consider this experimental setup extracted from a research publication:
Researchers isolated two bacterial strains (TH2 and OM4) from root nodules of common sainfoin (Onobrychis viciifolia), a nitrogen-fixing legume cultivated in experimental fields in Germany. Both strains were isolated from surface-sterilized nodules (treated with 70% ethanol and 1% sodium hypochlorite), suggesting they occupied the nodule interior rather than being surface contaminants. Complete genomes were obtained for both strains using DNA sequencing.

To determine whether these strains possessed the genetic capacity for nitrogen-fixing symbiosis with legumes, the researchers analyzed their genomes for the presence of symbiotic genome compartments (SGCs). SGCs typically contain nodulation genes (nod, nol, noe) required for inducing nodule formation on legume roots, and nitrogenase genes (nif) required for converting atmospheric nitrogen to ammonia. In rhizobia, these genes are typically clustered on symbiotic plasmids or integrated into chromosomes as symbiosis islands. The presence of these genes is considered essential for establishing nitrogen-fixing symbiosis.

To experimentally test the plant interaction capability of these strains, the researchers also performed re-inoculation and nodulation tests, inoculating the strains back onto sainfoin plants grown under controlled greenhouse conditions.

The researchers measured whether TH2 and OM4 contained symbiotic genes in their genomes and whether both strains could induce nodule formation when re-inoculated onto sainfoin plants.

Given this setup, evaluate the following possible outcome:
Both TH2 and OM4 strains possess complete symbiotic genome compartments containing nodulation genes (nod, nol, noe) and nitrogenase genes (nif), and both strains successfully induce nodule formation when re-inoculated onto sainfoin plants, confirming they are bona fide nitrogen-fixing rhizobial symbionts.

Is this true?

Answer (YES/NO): NO